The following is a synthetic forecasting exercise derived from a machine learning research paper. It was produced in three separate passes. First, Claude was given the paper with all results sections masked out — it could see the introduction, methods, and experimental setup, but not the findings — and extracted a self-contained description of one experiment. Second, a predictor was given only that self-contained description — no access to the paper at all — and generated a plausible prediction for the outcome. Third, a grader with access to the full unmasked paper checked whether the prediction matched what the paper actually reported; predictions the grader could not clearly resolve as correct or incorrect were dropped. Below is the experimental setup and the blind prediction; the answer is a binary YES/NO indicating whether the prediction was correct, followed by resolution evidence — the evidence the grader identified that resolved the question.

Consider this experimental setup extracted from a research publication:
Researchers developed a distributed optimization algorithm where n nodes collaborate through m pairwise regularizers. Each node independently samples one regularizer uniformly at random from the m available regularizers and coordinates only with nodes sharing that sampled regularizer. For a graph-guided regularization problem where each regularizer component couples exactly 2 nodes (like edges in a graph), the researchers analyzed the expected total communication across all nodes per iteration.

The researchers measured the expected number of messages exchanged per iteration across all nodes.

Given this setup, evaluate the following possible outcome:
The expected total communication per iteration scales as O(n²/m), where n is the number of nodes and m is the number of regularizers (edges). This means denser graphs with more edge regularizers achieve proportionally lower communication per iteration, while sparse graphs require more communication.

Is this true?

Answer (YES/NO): NO